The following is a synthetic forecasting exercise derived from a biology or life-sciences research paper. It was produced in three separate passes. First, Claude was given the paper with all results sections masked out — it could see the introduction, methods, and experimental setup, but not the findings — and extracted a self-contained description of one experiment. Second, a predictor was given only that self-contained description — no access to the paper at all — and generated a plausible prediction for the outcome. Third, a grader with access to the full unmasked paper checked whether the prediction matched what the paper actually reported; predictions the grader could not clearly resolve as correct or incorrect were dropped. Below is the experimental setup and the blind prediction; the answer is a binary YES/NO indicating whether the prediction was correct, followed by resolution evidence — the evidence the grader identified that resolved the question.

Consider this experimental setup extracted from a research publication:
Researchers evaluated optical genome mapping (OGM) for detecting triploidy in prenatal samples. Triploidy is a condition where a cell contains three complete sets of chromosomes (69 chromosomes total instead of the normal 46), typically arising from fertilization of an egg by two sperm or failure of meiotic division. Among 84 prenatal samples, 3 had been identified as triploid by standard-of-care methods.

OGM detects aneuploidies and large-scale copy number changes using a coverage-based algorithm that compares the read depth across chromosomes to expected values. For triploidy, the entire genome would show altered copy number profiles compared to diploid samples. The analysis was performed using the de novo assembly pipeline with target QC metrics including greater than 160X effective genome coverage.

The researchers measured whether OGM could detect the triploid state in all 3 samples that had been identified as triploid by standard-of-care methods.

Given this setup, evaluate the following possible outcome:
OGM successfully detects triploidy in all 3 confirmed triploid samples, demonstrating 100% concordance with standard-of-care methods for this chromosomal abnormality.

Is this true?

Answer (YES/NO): YES